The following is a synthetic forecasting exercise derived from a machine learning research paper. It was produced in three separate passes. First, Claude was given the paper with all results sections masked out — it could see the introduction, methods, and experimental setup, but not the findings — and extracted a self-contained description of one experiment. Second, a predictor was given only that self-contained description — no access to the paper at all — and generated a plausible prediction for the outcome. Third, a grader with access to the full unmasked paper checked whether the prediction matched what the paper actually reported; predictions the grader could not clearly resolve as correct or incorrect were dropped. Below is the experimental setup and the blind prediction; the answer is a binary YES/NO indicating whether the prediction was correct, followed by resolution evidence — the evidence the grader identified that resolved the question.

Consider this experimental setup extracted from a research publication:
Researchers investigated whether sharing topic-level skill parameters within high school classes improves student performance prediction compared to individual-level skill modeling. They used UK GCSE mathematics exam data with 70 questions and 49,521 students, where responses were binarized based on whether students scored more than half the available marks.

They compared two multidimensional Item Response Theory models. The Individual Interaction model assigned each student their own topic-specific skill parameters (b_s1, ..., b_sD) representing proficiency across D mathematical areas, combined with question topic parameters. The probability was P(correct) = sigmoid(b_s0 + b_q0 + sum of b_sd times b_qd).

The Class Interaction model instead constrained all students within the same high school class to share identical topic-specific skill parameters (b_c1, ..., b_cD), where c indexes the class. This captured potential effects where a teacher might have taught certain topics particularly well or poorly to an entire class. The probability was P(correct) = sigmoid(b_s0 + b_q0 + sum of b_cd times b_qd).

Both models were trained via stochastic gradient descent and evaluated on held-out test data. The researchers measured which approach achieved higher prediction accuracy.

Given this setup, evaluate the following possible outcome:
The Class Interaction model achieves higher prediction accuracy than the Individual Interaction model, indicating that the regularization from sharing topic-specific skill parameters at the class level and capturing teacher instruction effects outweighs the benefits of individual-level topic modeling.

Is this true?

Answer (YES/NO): YES